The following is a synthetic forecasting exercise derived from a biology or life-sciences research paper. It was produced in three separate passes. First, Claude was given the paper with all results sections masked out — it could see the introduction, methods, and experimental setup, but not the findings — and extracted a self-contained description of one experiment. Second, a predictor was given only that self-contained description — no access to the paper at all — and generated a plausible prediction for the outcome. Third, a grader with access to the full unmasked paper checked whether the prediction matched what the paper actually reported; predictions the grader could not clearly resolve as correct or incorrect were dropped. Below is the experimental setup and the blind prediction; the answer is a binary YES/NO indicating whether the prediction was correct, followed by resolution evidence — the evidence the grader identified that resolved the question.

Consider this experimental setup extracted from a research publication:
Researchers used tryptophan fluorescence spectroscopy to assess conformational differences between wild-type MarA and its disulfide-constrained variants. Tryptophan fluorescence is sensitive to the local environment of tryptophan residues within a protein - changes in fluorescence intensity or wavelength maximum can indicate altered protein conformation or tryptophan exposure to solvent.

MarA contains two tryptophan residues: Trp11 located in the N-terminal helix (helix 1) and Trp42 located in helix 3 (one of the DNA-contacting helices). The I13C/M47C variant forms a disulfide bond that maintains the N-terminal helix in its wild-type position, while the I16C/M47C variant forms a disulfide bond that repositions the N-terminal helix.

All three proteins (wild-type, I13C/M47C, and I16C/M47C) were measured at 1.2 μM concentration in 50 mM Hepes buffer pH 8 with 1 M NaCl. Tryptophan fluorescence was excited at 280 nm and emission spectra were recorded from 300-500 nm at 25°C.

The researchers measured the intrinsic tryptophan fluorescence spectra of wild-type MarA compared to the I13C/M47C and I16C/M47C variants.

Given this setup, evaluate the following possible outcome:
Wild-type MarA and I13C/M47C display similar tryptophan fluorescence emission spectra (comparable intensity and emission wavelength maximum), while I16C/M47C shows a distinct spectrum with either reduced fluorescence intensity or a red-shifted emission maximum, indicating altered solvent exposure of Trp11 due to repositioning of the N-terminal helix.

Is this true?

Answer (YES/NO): NO